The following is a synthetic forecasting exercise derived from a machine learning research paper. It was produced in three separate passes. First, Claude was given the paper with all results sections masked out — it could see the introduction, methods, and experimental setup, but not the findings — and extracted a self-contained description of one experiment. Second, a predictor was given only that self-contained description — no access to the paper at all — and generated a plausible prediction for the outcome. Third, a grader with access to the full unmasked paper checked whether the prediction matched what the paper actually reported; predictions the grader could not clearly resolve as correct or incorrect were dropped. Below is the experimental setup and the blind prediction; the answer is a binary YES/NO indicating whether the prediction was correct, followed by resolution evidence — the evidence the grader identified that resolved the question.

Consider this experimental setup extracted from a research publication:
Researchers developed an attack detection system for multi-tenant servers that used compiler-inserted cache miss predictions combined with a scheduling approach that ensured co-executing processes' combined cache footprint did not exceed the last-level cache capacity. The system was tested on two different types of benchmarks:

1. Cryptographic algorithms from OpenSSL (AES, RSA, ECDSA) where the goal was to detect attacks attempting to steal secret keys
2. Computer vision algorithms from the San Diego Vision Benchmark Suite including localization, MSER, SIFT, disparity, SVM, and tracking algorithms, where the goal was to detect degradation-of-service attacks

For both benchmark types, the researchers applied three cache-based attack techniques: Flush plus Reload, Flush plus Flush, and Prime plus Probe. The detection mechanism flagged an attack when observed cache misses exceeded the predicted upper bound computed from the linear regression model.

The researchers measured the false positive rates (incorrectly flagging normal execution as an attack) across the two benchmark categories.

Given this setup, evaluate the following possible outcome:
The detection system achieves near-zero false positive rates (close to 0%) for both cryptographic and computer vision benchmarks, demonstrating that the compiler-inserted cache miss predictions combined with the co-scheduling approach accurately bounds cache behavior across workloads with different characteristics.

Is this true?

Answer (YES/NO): NO